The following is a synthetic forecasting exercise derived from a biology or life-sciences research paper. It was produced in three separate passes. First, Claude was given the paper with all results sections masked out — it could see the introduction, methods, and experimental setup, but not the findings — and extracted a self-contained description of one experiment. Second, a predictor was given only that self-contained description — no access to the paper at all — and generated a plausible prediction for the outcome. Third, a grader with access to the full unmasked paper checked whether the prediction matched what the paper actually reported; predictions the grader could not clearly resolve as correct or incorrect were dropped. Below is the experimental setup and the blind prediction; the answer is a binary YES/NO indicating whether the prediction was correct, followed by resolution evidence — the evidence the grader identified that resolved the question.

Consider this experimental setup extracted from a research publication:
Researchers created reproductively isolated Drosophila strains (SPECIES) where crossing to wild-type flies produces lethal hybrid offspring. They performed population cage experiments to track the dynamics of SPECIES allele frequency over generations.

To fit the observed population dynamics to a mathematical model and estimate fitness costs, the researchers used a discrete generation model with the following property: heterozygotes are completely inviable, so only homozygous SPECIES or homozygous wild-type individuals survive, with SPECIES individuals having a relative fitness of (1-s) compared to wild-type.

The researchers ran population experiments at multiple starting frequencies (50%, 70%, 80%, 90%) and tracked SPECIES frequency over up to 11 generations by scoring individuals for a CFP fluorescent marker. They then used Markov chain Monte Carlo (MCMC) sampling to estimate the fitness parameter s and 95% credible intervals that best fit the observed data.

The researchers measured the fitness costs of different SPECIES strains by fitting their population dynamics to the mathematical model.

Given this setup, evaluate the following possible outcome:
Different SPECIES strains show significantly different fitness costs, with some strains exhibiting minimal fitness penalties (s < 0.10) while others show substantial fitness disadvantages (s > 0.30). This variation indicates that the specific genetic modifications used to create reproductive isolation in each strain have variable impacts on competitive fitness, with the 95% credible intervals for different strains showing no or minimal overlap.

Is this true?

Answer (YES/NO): NO